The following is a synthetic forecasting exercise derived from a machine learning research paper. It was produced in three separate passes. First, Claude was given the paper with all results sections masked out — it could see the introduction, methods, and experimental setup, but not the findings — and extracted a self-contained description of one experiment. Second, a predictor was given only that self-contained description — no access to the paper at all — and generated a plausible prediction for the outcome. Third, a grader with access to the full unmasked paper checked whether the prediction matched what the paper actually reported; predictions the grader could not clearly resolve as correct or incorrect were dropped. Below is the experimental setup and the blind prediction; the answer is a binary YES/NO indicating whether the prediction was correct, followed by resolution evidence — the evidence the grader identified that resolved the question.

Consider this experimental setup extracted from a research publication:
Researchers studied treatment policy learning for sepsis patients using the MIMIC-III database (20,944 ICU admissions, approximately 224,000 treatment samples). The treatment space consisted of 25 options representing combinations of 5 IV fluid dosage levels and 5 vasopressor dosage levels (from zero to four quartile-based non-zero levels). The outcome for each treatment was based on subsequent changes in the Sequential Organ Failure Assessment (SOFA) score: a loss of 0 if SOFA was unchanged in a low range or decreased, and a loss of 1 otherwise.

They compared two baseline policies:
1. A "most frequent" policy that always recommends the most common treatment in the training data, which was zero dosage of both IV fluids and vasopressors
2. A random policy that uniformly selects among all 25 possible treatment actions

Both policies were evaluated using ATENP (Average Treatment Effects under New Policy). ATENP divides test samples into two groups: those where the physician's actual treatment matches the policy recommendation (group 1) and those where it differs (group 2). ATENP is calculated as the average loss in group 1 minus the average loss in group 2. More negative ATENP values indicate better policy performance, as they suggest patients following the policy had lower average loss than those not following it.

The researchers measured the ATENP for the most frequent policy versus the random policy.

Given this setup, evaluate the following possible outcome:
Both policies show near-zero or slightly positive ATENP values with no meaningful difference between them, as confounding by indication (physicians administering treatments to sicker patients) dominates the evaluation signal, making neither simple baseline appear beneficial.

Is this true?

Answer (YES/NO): YES